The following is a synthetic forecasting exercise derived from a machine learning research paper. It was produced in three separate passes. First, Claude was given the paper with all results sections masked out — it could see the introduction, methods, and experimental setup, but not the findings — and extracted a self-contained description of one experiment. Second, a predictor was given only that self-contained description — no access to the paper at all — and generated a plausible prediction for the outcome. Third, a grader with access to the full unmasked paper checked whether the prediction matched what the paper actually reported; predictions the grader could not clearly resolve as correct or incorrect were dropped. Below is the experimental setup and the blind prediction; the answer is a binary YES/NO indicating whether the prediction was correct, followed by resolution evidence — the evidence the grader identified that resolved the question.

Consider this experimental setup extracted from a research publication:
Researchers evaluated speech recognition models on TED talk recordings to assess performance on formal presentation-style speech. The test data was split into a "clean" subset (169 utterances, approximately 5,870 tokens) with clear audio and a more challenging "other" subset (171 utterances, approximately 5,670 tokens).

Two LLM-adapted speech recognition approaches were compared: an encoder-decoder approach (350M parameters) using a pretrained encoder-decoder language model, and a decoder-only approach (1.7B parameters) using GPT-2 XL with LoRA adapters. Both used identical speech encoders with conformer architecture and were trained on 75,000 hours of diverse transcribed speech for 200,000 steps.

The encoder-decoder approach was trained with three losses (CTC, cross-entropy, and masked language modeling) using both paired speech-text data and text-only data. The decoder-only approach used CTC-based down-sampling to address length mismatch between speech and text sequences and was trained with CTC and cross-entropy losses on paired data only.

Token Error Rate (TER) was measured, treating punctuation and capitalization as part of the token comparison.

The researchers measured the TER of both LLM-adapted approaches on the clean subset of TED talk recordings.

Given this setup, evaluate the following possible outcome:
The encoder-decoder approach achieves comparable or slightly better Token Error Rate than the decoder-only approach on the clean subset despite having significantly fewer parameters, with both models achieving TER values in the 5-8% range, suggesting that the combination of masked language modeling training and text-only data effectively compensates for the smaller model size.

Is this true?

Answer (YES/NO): NO